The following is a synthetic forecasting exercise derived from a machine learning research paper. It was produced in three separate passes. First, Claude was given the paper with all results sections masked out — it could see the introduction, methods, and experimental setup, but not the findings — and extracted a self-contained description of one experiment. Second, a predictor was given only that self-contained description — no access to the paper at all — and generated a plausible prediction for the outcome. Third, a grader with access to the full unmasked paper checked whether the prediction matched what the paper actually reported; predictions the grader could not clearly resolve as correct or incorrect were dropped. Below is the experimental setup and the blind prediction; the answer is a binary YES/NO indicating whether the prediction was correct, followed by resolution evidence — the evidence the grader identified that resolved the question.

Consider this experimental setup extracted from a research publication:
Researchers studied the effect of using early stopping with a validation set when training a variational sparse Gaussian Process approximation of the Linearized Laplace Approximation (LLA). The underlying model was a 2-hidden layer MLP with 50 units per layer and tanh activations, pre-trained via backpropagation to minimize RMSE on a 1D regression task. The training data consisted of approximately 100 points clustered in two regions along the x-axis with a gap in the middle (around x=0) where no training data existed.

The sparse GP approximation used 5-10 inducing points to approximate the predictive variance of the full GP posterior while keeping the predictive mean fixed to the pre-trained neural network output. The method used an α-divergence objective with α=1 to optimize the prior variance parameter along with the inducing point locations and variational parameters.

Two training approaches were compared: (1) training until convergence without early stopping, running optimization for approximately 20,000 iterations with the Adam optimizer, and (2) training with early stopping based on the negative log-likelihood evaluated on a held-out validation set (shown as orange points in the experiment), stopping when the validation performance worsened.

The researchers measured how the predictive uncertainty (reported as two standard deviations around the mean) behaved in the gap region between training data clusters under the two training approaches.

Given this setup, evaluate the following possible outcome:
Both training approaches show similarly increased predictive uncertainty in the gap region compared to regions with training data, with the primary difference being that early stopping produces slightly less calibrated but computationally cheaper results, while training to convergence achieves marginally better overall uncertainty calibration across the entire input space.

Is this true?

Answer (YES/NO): NO